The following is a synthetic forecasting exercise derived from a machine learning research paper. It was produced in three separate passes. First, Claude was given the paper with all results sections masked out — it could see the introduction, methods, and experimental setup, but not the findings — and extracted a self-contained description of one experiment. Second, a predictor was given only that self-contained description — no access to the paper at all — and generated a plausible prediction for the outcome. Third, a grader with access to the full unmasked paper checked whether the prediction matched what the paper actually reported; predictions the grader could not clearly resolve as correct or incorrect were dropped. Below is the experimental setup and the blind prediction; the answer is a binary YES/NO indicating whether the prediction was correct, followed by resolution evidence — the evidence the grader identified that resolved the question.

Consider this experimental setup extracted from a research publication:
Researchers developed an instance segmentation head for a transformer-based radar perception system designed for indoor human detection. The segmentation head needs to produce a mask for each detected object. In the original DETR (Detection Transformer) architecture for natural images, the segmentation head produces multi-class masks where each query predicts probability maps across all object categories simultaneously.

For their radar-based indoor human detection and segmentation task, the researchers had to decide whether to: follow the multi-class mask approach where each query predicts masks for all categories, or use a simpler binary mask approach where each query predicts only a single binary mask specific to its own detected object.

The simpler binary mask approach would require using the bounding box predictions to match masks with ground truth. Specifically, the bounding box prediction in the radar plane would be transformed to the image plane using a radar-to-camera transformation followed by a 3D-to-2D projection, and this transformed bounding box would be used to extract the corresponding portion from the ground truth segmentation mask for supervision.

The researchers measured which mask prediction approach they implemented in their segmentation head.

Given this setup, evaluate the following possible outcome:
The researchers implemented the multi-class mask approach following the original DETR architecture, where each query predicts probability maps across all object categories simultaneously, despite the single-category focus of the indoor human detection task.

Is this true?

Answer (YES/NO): NO